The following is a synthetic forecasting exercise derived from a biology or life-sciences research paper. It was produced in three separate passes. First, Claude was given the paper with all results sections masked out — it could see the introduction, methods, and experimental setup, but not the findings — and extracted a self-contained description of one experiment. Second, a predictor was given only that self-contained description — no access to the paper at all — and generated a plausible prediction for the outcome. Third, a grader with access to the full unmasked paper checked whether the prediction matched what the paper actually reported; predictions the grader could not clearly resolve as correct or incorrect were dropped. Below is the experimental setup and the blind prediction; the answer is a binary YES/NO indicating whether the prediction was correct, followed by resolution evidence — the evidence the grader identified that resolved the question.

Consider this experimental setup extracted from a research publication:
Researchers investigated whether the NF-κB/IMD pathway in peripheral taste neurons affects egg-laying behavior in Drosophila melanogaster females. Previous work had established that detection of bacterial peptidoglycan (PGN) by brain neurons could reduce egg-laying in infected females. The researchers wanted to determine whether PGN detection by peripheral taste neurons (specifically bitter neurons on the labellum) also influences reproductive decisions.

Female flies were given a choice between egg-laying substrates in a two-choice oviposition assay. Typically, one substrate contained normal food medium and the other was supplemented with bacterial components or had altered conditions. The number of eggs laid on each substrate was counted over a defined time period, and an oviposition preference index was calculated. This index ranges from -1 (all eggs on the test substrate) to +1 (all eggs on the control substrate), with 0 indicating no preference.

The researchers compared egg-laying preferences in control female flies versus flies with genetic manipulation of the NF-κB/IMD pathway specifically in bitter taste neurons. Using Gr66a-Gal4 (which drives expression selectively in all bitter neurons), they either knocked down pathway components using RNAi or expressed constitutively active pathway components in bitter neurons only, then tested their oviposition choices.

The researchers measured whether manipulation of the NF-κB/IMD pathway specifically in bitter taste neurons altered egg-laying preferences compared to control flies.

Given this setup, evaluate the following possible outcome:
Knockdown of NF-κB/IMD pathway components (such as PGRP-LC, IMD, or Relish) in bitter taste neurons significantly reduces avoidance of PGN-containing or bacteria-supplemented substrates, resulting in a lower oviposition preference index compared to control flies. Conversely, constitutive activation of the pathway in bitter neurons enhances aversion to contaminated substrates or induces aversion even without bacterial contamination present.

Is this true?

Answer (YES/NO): NO